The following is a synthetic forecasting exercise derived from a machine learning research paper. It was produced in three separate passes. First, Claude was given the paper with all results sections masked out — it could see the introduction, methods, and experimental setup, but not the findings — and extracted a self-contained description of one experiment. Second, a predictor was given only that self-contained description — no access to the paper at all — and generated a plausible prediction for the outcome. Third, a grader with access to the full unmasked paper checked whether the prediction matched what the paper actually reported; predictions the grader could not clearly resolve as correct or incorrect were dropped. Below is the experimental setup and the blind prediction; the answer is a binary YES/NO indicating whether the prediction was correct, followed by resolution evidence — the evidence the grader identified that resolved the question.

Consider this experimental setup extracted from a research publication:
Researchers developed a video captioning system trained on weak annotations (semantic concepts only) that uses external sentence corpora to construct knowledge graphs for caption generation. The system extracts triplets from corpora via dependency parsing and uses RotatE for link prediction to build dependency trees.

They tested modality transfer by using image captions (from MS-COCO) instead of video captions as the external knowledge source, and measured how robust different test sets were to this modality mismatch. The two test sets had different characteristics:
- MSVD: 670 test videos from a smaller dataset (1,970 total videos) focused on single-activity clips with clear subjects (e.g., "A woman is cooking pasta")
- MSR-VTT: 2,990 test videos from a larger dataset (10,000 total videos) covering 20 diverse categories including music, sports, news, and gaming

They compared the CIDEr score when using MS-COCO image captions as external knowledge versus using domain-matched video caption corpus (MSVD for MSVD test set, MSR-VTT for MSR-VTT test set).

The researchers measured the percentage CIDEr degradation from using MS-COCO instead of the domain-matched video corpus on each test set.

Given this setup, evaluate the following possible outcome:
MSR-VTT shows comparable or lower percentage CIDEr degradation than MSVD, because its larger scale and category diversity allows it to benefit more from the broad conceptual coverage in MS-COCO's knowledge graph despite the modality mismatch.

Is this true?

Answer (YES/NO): YES